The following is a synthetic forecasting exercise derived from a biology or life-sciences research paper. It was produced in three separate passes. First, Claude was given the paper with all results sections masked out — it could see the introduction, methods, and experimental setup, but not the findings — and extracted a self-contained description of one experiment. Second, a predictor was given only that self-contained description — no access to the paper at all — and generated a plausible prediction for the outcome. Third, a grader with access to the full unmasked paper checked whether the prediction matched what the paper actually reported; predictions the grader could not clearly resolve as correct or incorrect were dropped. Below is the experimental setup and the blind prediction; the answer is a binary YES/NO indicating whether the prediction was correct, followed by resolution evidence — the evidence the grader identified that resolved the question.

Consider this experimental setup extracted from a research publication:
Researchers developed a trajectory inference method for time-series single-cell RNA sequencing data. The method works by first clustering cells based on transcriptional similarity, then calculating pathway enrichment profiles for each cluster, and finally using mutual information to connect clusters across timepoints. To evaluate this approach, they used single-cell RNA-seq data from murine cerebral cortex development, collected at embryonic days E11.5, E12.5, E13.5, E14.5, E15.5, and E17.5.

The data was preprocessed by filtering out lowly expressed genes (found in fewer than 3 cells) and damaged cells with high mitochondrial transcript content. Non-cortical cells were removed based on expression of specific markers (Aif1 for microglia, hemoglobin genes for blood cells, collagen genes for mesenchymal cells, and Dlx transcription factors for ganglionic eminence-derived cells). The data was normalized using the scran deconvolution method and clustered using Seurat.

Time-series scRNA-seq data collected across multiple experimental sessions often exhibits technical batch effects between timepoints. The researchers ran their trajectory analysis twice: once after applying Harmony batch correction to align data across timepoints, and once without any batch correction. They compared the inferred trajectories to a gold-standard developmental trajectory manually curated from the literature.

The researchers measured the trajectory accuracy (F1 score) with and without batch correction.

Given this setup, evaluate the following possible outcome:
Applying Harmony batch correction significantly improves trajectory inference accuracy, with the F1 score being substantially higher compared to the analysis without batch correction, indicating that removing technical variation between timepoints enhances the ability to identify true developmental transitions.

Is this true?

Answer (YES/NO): NO